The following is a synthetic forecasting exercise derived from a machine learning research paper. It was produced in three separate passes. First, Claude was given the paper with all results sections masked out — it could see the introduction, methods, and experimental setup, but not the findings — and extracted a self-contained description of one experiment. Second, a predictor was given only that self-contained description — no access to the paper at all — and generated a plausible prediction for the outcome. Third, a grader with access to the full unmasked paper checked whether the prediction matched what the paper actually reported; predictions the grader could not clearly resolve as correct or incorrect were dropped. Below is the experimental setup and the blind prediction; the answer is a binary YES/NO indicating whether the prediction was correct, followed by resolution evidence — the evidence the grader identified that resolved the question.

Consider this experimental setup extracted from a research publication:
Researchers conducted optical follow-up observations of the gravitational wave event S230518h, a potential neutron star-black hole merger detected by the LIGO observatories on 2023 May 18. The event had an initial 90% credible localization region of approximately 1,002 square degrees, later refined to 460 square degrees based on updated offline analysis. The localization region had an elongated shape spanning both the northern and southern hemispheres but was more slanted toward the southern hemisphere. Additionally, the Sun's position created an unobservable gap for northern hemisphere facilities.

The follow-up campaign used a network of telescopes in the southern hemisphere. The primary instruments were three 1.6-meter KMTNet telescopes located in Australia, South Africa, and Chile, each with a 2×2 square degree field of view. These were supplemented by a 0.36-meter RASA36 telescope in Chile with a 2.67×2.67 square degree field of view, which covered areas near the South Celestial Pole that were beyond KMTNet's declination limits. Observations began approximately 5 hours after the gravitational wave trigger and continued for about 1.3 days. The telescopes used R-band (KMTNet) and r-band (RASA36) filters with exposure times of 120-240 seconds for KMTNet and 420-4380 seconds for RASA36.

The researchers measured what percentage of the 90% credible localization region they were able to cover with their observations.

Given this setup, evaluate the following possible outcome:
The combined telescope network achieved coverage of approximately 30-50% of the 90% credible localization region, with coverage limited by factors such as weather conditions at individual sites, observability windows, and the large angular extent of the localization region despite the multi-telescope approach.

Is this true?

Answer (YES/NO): NO